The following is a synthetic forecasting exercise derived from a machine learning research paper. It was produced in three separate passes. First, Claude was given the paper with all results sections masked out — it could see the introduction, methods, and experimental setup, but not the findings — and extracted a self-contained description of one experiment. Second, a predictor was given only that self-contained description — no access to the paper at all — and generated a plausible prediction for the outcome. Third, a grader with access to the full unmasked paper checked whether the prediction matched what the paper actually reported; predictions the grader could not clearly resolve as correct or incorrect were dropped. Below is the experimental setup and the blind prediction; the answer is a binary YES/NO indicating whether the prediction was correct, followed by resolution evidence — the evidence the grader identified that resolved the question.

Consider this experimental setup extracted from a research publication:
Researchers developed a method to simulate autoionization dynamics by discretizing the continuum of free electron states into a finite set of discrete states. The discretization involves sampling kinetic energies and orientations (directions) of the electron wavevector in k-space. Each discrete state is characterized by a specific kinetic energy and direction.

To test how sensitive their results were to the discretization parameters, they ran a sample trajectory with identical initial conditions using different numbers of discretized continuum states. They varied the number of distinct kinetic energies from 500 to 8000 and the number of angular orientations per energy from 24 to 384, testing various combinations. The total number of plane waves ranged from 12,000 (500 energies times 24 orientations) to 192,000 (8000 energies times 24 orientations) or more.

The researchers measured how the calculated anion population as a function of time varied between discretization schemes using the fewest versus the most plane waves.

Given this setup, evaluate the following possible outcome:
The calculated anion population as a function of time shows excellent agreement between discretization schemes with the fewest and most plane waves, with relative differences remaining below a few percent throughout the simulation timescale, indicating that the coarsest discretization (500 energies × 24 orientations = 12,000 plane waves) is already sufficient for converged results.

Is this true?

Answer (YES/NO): NO